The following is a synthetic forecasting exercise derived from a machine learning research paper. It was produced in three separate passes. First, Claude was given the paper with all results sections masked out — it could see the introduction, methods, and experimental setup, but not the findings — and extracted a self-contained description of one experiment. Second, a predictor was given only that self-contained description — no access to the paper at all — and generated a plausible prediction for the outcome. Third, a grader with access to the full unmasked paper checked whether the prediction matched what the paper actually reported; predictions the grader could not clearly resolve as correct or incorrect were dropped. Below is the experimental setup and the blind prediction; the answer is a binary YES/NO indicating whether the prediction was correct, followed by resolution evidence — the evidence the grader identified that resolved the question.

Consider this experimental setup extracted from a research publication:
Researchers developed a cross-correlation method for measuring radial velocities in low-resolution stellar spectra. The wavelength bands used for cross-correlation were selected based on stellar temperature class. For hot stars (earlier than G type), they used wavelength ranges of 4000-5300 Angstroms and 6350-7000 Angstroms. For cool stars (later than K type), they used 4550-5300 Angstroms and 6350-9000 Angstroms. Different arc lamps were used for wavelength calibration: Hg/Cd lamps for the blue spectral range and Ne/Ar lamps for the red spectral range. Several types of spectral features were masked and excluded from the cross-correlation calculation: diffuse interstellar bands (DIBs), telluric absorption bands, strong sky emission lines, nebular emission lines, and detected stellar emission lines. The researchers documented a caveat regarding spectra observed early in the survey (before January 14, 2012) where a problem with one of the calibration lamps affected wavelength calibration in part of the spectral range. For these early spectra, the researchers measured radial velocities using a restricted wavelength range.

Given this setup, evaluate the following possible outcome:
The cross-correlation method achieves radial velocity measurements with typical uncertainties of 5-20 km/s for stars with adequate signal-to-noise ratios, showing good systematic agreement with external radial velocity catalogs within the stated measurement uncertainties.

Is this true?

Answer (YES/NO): NO